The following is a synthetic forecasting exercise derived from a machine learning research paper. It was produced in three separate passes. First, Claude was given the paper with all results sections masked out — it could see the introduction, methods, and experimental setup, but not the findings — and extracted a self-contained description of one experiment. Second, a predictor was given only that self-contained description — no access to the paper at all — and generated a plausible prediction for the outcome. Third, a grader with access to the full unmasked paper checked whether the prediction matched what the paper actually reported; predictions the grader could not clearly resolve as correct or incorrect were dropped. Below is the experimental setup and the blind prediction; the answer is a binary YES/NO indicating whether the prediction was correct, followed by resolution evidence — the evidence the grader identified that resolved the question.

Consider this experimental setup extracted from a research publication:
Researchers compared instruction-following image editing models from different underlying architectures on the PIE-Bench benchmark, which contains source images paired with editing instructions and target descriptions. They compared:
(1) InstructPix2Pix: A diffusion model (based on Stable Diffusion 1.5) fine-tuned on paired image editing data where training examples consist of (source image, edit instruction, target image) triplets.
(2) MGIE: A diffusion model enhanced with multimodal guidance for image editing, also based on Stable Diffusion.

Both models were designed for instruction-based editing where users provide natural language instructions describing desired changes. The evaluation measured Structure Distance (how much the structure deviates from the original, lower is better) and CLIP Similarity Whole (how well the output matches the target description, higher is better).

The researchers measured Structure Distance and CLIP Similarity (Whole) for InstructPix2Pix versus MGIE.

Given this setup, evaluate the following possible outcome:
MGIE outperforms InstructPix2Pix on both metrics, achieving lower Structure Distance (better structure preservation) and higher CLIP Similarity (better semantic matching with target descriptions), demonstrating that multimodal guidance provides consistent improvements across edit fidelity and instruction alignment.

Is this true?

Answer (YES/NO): NO